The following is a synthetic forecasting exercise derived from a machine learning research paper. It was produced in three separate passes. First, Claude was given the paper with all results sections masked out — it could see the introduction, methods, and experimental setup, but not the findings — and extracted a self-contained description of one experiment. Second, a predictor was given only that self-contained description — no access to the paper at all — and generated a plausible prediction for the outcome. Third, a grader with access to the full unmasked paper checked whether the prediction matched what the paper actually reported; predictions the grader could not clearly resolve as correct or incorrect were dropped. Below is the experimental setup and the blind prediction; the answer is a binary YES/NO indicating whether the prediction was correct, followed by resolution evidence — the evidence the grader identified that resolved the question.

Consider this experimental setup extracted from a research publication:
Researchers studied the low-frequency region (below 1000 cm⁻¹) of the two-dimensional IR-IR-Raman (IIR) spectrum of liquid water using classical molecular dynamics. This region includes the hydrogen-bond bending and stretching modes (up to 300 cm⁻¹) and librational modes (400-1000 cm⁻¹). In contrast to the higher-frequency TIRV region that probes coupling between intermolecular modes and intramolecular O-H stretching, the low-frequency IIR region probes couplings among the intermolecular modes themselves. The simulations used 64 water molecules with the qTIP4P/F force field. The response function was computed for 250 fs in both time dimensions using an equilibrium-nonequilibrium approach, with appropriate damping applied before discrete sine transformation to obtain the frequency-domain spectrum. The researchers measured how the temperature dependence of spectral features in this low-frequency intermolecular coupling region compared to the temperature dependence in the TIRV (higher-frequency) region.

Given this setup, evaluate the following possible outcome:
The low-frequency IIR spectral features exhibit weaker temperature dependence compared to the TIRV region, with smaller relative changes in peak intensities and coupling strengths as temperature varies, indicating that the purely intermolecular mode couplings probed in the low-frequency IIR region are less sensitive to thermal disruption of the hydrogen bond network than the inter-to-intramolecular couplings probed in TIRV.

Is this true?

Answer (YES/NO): NO